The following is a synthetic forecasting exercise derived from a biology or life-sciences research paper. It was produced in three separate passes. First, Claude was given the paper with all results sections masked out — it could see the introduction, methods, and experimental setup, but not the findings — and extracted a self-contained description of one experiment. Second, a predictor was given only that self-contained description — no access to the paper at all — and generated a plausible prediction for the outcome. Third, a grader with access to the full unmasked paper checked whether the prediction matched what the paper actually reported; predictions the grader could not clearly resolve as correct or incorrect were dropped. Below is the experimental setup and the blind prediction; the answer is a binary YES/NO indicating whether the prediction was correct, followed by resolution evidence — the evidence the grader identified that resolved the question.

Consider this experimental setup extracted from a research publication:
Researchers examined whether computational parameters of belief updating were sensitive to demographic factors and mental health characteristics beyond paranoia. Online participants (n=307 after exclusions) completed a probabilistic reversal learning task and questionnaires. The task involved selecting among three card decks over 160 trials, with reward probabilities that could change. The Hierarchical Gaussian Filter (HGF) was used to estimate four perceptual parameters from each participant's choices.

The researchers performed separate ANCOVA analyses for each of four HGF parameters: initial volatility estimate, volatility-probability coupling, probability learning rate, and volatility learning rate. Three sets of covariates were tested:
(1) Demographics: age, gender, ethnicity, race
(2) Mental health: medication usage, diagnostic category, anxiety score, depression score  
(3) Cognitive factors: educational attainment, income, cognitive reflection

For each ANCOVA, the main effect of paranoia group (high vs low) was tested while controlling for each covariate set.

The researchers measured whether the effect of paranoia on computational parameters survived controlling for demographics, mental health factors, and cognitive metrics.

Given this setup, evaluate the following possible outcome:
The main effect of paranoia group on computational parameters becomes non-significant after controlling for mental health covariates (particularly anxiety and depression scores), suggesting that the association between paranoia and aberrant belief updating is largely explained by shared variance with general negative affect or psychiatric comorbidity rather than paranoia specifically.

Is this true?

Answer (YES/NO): NO